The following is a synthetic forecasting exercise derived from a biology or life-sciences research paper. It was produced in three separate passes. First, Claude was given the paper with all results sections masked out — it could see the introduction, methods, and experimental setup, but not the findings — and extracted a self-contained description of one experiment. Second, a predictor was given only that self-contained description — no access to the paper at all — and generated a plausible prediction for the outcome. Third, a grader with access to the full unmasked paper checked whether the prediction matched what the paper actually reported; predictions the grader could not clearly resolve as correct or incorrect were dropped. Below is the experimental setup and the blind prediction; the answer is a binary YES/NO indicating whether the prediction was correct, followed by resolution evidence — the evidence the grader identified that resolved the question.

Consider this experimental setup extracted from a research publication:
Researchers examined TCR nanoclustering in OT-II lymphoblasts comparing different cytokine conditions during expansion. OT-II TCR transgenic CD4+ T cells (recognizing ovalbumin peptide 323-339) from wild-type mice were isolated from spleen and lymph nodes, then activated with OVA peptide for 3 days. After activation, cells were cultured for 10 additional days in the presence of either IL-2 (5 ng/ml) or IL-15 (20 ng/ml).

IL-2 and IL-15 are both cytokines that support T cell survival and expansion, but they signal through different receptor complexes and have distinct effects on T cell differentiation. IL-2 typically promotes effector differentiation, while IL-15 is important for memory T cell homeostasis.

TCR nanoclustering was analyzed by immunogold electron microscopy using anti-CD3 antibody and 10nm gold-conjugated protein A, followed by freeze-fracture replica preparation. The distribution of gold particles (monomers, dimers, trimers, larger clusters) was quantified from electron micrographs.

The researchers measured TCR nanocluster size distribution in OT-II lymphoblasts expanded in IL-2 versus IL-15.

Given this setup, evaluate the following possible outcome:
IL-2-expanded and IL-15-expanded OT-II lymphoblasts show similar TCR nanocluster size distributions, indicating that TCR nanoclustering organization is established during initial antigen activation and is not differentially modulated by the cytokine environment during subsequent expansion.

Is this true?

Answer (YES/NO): NO